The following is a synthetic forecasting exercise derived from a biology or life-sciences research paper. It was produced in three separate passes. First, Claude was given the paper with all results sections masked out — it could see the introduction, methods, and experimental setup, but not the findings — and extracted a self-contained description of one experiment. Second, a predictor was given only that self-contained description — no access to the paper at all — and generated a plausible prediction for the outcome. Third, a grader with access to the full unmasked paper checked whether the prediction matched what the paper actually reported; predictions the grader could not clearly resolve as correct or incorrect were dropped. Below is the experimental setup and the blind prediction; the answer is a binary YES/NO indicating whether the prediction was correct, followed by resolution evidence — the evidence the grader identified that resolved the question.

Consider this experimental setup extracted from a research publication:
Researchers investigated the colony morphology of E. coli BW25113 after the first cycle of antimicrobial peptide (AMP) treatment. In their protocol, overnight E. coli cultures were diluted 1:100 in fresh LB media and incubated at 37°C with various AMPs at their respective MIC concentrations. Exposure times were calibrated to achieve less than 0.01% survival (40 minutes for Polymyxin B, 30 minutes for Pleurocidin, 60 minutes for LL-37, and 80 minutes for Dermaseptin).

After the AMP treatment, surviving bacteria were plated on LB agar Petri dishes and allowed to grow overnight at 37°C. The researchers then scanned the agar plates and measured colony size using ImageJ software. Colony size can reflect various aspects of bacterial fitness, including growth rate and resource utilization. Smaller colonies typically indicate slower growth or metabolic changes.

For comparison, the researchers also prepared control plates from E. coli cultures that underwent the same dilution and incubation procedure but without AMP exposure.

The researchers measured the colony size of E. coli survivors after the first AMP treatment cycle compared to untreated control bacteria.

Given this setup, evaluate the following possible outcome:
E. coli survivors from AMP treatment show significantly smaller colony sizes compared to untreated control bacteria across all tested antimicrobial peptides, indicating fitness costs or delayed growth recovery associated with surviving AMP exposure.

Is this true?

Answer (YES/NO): NO